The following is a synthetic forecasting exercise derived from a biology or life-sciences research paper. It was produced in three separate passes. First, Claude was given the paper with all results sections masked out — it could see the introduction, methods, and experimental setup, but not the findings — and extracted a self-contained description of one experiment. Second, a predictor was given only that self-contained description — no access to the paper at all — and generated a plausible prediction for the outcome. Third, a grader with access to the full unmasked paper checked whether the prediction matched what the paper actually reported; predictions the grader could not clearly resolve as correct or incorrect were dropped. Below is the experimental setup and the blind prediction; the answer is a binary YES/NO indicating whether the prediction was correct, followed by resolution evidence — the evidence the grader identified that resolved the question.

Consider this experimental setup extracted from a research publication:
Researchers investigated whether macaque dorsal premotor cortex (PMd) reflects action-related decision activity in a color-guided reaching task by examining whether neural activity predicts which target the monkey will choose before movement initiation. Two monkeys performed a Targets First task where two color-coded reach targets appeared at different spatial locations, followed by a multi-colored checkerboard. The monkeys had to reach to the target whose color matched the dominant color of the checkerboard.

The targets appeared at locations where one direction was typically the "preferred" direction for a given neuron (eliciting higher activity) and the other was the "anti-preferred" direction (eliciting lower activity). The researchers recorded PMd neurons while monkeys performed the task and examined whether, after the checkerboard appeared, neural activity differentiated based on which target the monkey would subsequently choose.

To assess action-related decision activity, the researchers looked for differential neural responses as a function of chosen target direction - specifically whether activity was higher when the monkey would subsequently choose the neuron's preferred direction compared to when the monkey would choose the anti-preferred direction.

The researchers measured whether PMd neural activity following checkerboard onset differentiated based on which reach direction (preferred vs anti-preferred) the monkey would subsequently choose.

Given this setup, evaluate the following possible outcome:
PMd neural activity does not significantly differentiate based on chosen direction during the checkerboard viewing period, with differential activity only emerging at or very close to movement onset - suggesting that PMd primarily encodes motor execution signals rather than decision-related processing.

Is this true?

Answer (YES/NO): NO